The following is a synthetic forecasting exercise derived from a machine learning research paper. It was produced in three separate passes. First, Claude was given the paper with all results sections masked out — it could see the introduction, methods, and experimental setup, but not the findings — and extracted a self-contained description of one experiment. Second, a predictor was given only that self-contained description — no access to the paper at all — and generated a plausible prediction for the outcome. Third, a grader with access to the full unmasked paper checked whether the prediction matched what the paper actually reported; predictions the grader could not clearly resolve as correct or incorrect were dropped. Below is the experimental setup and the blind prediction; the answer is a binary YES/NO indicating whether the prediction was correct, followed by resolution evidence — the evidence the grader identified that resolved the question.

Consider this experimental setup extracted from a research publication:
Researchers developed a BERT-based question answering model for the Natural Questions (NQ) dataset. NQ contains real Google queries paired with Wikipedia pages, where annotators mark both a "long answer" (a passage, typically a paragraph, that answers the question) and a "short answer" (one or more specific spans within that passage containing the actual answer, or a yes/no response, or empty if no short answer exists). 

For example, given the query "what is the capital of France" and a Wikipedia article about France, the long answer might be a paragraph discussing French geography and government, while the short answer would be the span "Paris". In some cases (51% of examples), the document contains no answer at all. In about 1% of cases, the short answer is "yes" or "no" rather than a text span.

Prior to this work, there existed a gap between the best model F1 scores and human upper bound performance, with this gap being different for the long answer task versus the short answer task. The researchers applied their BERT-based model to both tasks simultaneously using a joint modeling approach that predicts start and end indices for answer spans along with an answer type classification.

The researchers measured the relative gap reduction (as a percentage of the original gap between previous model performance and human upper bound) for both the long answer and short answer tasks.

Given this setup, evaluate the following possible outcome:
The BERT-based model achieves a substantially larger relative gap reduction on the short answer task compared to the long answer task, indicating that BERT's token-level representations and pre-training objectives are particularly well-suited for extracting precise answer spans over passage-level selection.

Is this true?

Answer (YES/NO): YES